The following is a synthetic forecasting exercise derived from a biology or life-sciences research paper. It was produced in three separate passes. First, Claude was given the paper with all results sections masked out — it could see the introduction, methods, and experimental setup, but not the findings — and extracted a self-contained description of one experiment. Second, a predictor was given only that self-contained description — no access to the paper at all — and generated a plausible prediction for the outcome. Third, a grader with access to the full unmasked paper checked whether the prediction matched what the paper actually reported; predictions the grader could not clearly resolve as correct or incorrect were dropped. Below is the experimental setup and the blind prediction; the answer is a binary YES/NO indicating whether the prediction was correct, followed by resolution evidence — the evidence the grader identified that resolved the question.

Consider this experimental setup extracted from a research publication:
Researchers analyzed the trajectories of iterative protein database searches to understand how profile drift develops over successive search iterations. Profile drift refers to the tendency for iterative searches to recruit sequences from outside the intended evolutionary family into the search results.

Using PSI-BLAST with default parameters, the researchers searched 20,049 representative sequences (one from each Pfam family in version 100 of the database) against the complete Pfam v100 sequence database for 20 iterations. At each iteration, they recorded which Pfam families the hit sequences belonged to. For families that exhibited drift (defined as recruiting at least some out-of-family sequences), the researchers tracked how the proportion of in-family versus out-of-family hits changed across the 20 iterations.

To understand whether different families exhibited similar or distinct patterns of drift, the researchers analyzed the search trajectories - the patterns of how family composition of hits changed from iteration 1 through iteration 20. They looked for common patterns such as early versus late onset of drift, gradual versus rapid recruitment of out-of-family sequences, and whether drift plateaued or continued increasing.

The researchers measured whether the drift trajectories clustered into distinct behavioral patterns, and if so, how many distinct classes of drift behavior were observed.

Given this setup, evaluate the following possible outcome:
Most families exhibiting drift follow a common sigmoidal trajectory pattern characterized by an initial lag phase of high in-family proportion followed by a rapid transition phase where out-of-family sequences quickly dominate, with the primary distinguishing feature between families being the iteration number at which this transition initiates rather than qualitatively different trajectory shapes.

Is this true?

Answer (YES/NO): NO